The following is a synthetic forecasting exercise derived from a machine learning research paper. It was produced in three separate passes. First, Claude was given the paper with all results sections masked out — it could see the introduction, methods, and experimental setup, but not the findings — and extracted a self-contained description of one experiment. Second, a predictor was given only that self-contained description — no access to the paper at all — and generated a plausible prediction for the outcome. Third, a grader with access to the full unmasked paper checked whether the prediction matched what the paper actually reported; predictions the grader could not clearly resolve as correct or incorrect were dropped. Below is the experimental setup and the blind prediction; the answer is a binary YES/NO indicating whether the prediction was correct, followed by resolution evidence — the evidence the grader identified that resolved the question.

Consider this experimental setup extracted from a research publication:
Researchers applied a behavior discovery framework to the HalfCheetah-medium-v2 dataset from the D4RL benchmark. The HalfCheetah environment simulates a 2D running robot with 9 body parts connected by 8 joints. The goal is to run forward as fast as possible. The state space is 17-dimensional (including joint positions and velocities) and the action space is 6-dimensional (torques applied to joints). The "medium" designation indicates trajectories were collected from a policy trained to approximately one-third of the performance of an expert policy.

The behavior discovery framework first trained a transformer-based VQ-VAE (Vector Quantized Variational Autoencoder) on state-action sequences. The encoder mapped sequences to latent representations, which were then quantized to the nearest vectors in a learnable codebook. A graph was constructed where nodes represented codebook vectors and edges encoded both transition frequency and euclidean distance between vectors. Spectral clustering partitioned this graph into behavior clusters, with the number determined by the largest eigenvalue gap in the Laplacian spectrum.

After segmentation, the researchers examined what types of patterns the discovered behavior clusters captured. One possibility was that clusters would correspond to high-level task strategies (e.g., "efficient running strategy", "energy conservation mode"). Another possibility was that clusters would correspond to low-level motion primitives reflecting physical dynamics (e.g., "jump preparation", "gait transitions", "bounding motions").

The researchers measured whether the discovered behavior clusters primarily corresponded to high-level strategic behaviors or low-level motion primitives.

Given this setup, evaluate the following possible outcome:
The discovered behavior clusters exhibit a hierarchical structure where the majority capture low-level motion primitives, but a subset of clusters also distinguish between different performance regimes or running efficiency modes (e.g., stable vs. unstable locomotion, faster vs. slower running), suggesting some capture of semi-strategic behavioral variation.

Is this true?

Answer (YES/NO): NO